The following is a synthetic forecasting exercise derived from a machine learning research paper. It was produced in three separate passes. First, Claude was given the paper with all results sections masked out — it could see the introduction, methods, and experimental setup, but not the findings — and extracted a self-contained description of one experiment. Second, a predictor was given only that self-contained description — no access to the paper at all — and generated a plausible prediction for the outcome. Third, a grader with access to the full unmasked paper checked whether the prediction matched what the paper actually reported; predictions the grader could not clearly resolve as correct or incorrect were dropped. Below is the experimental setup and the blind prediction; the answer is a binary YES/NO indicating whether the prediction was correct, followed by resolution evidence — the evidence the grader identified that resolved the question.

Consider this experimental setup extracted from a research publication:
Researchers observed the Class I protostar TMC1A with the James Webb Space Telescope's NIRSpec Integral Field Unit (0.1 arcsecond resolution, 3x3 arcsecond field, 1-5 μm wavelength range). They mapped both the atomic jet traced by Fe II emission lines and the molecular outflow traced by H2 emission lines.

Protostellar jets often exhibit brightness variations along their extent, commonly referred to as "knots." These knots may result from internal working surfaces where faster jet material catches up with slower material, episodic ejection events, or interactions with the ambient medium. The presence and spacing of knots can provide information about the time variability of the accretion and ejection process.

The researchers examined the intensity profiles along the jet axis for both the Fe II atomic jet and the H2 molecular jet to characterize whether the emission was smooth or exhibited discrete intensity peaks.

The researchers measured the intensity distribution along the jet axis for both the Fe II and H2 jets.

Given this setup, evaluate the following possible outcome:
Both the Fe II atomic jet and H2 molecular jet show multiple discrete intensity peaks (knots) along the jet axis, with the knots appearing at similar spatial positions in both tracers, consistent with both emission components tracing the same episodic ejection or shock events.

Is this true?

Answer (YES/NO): NO